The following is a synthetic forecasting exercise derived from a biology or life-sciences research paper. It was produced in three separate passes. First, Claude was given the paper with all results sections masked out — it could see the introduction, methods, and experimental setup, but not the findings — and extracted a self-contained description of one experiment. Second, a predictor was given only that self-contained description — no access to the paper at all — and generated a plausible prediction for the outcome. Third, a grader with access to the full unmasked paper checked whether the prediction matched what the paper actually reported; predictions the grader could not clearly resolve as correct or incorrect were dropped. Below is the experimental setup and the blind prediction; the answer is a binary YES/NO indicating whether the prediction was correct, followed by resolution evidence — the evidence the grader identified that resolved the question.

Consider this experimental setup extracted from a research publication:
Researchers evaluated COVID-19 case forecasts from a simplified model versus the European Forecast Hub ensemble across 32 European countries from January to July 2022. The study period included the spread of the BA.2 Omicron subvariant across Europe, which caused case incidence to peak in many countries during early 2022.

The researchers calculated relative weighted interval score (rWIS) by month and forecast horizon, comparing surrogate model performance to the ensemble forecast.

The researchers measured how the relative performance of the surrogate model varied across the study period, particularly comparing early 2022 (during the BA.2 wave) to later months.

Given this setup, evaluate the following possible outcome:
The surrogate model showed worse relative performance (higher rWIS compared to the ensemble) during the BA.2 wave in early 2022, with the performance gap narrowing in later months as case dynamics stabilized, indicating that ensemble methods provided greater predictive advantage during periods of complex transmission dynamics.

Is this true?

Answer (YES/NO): YES